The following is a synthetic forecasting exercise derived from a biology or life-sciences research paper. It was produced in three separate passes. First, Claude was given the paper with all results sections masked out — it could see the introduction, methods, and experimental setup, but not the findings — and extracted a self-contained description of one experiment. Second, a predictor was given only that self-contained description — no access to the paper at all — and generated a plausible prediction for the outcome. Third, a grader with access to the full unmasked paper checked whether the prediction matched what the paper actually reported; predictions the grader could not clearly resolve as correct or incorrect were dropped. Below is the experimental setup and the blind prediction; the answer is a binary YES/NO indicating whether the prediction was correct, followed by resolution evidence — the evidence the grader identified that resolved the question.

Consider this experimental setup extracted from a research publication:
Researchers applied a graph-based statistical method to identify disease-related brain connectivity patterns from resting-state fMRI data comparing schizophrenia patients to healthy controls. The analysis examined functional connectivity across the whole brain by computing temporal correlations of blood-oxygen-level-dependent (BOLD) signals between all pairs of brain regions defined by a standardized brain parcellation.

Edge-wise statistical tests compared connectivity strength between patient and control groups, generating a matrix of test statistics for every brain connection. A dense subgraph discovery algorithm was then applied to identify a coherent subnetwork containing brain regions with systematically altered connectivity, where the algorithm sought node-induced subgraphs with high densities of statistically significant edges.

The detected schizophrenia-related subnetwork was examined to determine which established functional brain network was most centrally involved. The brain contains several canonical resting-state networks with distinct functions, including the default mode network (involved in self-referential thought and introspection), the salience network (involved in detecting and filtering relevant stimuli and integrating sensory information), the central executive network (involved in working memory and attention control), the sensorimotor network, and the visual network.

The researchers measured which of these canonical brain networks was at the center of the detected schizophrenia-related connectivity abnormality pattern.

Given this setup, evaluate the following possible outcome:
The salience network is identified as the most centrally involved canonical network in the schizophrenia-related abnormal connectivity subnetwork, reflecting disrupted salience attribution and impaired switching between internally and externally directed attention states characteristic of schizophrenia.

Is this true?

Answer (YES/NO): YES